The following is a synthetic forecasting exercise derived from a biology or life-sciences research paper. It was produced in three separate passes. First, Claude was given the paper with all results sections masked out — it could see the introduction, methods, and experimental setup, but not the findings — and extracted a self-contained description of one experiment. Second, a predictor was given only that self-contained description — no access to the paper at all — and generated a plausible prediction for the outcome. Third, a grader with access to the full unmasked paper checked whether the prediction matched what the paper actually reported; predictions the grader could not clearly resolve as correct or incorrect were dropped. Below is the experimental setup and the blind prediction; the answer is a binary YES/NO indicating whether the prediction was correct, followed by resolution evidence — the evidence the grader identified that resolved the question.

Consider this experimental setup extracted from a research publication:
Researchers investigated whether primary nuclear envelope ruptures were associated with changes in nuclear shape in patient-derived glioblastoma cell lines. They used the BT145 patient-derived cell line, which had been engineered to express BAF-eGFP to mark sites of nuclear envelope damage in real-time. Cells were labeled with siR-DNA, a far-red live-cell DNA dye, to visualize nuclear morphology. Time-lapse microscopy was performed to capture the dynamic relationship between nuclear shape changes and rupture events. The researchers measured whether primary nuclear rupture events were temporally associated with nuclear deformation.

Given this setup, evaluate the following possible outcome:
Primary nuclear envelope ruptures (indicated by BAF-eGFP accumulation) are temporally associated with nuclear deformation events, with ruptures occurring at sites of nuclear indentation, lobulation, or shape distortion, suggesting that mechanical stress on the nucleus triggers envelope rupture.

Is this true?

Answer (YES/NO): NO